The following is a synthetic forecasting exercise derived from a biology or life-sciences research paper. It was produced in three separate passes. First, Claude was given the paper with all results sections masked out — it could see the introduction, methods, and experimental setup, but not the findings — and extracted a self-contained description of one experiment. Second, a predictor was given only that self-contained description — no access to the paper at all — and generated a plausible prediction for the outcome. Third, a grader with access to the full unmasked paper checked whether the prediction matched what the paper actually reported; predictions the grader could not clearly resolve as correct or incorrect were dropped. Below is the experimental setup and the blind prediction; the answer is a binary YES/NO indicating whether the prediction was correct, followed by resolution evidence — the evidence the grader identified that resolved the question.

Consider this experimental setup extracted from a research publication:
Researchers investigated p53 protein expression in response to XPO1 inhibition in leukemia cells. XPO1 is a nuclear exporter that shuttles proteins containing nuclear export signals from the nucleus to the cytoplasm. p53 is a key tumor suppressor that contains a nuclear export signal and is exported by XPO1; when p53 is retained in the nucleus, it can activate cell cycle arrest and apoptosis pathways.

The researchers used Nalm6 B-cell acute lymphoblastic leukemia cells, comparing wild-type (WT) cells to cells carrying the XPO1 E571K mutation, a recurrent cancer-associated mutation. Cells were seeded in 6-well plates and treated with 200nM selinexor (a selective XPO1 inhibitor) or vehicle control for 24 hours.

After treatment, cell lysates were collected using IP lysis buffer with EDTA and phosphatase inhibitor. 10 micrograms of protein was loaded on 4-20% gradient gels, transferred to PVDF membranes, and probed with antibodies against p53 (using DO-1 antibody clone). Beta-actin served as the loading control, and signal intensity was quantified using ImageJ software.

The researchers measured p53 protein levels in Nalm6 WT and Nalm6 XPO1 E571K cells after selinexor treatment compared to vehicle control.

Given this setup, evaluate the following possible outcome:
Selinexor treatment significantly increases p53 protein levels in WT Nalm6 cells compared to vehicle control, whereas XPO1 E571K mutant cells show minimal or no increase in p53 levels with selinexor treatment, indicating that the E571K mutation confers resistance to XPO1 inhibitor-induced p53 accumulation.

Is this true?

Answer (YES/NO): NO